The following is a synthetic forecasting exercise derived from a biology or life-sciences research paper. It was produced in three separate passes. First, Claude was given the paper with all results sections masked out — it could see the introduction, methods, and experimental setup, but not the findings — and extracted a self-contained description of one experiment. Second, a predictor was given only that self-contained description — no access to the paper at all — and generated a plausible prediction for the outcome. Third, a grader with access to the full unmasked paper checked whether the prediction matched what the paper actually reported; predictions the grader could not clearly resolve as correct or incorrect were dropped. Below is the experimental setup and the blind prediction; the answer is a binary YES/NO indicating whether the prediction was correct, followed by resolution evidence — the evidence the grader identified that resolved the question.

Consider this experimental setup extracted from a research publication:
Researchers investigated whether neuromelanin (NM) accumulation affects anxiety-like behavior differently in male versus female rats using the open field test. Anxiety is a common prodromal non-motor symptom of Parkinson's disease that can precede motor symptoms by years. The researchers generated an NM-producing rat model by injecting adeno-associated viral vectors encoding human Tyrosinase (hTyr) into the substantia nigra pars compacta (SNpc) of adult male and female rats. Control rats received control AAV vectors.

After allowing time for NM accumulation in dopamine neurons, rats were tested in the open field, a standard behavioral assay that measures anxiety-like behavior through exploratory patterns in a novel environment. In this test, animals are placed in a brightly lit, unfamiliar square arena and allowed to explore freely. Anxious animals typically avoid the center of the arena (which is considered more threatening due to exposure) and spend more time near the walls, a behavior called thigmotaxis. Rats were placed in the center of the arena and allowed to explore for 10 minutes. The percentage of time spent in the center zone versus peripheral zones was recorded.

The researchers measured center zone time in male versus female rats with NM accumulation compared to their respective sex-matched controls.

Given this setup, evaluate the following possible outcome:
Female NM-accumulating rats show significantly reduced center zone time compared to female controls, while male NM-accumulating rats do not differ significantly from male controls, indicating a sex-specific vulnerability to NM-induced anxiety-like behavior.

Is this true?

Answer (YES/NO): NO